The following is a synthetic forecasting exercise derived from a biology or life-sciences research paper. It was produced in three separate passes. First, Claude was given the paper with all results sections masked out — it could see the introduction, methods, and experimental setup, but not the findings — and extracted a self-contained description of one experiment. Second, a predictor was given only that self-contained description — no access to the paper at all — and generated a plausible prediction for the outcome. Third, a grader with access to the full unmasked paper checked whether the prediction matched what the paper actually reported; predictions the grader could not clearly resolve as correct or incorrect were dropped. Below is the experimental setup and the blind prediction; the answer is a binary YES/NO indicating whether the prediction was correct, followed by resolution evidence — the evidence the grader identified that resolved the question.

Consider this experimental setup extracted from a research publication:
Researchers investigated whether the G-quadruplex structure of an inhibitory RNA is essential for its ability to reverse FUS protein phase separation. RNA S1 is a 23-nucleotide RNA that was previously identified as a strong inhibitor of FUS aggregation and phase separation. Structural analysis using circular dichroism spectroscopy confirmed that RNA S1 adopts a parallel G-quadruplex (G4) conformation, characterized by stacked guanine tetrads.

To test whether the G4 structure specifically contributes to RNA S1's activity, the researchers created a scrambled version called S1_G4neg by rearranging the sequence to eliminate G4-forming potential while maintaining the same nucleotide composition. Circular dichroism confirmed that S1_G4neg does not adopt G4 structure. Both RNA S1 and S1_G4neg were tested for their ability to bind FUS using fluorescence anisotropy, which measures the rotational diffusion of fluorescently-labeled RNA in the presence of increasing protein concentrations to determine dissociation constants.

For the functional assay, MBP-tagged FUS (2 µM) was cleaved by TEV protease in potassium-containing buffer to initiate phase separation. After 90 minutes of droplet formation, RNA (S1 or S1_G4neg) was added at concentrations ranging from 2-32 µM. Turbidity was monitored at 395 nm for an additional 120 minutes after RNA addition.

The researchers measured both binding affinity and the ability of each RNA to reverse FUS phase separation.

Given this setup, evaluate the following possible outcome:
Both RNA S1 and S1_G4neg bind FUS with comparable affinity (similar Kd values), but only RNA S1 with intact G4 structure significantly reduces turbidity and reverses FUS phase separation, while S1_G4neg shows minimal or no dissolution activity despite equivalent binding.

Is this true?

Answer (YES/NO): YES